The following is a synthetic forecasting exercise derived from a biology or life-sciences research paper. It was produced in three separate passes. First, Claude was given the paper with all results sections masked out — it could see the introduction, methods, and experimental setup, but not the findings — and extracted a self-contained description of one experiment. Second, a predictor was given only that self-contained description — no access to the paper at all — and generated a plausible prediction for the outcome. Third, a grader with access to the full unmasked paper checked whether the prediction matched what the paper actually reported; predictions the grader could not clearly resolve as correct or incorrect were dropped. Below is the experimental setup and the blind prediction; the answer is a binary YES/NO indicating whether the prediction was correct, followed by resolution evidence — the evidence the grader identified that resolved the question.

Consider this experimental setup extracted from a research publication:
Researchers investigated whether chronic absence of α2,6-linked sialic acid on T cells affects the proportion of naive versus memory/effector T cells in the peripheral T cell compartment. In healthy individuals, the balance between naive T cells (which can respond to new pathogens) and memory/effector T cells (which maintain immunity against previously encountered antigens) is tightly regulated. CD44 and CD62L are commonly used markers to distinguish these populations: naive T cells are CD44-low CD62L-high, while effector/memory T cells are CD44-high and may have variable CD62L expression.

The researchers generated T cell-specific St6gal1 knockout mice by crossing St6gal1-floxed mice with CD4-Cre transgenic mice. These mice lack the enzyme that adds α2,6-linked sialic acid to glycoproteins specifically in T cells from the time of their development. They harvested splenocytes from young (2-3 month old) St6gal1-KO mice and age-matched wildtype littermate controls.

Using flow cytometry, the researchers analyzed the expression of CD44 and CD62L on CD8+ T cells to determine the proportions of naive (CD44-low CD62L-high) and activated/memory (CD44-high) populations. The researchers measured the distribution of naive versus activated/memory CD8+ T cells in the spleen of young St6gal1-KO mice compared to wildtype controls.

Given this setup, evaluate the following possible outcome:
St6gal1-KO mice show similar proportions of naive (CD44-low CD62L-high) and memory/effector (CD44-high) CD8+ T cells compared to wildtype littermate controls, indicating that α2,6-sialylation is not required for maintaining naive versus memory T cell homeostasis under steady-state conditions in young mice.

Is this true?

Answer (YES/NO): YES